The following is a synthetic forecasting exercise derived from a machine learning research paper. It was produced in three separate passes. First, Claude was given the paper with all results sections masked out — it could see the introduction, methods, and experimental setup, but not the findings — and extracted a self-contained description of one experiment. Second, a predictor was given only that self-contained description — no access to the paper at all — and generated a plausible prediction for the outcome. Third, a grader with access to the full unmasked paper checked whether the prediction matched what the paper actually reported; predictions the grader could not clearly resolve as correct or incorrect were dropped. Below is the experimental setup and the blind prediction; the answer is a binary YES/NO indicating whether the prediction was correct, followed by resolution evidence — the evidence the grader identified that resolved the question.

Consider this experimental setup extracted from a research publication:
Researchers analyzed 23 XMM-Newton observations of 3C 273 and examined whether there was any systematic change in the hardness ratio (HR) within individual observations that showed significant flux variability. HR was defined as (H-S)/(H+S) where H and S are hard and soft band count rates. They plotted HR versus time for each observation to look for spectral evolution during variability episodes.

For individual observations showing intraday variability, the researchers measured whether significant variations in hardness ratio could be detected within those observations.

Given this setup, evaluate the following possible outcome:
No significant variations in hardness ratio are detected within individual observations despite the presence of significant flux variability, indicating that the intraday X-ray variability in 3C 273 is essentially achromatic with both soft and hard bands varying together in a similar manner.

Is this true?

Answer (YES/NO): YES